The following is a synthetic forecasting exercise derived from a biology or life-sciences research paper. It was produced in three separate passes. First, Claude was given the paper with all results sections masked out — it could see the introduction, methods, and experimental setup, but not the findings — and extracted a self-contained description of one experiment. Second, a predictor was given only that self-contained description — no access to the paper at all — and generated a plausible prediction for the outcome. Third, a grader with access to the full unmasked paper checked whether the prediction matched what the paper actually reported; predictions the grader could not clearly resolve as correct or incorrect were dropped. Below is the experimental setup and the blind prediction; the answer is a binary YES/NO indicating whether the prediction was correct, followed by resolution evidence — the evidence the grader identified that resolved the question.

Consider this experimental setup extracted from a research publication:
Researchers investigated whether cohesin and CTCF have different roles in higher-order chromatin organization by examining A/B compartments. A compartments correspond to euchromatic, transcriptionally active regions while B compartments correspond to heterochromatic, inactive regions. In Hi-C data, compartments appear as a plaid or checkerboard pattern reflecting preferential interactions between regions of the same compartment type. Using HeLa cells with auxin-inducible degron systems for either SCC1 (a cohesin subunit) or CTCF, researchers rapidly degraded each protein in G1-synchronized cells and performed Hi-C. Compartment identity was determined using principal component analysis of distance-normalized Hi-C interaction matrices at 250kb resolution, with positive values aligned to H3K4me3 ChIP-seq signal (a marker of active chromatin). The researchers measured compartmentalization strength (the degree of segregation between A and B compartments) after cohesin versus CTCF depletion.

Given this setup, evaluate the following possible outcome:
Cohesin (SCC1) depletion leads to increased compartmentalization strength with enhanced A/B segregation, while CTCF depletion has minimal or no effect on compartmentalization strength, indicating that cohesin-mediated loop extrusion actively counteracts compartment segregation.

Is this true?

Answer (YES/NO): YES